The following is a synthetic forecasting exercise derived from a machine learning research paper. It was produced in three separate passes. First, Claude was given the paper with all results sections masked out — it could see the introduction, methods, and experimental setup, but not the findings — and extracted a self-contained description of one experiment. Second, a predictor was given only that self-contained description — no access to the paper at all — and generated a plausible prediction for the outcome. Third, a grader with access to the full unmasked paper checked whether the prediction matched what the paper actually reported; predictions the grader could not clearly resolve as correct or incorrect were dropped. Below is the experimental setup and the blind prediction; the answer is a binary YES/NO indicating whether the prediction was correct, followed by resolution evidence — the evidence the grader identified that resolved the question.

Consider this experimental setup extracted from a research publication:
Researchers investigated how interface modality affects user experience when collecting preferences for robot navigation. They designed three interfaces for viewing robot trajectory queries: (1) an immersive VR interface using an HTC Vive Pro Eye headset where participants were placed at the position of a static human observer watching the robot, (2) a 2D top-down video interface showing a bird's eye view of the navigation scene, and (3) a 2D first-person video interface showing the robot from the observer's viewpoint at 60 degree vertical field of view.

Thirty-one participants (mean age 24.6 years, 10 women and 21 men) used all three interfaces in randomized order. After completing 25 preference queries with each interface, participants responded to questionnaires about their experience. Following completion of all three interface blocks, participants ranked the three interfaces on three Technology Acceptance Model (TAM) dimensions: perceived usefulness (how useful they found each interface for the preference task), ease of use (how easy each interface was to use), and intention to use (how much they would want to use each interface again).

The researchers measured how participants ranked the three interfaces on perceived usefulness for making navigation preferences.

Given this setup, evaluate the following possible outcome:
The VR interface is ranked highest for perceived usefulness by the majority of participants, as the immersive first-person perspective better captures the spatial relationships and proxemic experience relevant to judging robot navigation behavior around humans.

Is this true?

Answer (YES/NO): YES